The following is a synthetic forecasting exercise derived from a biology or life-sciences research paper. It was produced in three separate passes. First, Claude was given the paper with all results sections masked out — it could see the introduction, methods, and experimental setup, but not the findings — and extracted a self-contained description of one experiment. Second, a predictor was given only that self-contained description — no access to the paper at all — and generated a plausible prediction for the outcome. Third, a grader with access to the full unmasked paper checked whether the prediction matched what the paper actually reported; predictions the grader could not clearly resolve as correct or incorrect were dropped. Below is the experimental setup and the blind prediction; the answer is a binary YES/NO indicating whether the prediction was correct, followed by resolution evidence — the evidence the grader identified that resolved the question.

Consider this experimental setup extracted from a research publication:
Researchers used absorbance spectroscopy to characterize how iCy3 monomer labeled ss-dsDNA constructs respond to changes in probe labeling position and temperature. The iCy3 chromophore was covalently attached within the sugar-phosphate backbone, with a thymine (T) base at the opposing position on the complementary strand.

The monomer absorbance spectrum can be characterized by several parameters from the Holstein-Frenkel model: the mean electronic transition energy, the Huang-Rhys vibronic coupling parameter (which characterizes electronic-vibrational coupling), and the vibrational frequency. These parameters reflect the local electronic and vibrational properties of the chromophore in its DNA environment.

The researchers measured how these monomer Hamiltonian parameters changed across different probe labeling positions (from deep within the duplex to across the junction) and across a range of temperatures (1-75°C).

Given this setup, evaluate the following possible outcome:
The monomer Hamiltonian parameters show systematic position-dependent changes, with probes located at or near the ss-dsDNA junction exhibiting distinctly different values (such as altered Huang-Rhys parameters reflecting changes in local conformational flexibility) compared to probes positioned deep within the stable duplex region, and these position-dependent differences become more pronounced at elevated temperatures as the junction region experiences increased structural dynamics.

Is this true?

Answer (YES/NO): NO